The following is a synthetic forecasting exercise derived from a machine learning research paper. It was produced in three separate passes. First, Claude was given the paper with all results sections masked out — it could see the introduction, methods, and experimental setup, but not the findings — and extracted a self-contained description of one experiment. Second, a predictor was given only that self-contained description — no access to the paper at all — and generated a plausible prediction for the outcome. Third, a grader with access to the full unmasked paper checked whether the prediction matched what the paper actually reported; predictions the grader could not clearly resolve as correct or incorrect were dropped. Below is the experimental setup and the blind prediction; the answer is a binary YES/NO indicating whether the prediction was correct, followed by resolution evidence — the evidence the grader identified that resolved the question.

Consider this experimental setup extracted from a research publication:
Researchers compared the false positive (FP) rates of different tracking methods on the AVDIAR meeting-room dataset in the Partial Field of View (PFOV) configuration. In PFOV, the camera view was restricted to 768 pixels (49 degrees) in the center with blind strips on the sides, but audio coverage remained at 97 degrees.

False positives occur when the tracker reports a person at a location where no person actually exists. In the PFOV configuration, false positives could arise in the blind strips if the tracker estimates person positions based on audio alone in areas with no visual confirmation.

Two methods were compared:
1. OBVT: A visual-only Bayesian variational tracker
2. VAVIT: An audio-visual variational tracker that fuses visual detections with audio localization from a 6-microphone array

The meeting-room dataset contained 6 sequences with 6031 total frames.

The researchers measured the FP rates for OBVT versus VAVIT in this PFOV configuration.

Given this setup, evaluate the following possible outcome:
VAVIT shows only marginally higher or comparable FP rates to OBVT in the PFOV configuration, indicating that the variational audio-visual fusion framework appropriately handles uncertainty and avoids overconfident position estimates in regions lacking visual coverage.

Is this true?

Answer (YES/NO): NO